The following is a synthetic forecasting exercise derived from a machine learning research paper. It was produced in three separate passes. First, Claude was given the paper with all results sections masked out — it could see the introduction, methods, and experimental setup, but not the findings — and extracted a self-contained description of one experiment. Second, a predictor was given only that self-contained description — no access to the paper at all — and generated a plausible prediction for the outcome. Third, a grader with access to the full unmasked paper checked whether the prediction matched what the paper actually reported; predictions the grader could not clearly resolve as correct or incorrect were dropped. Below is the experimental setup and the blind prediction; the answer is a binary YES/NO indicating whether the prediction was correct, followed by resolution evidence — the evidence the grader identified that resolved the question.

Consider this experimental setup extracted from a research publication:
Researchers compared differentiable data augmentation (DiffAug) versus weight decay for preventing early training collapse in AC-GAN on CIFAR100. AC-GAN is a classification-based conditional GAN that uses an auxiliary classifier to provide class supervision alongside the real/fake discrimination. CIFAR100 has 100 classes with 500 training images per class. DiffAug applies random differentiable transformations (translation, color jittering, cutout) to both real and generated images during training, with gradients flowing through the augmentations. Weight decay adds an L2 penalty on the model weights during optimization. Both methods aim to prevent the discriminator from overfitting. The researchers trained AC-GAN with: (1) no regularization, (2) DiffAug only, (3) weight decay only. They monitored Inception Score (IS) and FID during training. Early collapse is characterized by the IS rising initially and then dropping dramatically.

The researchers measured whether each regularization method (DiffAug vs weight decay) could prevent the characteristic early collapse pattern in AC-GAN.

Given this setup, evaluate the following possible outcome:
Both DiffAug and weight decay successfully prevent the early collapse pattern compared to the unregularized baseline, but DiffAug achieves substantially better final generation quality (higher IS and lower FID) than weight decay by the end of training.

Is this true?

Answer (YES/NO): NO